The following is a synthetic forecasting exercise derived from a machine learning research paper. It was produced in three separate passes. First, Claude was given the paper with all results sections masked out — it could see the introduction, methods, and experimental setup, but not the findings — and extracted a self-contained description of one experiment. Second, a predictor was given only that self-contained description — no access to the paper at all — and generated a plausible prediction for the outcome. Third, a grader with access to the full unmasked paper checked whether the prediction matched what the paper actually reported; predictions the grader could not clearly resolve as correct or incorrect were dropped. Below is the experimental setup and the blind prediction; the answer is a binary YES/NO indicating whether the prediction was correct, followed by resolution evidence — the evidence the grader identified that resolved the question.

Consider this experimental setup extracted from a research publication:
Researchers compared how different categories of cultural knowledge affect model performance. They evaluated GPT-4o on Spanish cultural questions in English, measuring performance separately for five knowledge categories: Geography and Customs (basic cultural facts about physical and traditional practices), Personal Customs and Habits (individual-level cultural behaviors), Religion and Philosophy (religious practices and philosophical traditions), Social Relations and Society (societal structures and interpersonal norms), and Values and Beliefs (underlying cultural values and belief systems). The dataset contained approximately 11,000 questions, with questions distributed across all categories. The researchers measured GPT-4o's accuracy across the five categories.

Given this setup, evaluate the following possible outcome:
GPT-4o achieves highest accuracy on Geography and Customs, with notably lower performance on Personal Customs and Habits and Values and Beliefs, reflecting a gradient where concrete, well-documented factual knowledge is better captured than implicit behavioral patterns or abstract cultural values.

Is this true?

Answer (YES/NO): NO